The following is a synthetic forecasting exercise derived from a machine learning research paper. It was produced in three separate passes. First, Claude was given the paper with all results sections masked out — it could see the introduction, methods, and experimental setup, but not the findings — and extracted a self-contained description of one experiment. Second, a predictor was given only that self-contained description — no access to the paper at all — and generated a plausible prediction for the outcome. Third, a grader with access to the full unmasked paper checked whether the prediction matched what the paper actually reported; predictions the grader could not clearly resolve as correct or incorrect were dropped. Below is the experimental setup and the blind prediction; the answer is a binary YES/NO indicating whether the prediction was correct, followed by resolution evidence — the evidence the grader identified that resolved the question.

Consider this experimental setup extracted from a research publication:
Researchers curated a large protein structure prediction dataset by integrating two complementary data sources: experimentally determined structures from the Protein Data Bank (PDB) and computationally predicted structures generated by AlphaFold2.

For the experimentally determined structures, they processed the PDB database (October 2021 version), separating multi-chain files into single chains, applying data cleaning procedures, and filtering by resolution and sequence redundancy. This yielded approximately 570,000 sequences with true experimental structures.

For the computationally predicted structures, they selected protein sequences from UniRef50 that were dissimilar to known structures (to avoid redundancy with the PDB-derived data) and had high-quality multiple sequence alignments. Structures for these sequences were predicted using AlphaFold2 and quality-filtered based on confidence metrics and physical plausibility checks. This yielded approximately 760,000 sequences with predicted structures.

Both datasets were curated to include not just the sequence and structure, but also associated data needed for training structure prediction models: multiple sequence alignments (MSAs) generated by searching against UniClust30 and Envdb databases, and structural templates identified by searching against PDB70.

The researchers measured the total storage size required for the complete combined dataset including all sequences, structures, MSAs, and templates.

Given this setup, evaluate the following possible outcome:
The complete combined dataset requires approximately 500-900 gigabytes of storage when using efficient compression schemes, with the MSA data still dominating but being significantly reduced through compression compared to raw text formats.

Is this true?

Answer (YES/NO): NO